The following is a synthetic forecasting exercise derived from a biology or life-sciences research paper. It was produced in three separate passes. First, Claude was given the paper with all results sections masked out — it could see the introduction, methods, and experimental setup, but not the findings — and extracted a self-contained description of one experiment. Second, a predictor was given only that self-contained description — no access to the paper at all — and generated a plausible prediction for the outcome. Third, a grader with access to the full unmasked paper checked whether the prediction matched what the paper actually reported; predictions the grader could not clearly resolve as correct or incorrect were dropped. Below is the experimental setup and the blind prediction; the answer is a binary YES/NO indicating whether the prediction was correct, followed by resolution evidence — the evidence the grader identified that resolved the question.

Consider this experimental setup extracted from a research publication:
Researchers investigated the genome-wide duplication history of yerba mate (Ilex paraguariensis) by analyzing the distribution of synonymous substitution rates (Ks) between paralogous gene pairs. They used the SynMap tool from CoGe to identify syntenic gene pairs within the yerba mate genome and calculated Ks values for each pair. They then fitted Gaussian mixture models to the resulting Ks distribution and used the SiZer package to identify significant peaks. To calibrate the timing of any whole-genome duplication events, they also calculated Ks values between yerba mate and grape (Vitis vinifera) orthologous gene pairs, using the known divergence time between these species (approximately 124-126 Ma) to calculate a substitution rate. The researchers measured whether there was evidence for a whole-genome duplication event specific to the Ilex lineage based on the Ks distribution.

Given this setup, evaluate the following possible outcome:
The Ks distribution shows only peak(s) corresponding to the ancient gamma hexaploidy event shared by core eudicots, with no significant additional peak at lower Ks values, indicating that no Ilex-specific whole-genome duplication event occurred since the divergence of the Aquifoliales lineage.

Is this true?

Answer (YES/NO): NO